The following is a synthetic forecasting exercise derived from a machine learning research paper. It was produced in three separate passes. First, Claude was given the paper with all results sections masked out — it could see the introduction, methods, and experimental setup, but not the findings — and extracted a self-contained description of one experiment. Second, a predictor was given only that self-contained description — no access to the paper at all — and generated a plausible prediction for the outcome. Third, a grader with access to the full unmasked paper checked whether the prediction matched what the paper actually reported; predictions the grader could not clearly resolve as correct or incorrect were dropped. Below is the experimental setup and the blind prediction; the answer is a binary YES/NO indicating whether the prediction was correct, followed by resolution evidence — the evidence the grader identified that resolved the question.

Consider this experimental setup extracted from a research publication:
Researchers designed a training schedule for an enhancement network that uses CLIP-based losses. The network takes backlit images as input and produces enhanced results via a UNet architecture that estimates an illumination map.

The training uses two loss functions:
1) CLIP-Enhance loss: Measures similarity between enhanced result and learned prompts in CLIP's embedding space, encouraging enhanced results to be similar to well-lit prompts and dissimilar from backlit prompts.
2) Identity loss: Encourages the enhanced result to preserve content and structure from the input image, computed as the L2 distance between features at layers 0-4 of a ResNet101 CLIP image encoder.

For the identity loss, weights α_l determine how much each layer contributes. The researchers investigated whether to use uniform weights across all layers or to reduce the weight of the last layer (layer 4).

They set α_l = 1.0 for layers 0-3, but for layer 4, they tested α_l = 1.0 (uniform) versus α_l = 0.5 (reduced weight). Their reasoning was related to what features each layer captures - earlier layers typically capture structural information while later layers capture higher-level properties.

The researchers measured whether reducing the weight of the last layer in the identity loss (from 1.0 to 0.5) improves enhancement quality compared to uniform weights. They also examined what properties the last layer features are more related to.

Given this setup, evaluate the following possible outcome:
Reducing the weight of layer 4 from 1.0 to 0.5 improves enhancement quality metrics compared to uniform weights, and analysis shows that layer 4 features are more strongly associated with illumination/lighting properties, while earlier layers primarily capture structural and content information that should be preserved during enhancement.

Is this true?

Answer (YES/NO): NO